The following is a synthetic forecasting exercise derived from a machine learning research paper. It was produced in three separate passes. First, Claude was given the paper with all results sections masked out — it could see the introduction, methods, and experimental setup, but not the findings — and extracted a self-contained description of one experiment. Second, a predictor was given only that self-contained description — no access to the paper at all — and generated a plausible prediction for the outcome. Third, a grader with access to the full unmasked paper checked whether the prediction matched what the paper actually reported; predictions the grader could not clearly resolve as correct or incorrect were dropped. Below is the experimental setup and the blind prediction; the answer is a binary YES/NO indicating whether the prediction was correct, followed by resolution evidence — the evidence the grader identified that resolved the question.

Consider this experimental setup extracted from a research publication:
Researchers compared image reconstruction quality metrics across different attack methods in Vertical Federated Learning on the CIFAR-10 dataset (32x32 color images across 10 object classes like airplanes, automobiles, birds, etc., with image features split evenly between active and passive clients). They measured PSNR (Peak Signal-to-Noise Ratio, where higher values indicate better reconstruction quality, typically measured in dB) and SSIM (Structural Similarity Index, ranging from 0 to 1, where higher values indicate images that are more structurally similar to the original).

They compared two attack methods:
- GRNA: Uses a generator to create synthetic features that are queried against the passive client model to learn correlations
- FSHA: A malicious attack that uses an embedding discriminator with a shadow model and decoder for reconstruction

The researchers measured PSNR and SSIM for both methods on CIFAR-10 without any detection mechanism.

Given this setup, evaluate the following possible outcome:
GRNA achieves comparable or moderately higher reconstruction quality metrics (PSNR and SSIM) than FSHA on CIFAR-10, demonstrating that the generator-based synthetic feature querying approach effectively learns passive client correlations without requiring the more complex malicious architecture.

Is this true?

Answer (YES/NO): NO